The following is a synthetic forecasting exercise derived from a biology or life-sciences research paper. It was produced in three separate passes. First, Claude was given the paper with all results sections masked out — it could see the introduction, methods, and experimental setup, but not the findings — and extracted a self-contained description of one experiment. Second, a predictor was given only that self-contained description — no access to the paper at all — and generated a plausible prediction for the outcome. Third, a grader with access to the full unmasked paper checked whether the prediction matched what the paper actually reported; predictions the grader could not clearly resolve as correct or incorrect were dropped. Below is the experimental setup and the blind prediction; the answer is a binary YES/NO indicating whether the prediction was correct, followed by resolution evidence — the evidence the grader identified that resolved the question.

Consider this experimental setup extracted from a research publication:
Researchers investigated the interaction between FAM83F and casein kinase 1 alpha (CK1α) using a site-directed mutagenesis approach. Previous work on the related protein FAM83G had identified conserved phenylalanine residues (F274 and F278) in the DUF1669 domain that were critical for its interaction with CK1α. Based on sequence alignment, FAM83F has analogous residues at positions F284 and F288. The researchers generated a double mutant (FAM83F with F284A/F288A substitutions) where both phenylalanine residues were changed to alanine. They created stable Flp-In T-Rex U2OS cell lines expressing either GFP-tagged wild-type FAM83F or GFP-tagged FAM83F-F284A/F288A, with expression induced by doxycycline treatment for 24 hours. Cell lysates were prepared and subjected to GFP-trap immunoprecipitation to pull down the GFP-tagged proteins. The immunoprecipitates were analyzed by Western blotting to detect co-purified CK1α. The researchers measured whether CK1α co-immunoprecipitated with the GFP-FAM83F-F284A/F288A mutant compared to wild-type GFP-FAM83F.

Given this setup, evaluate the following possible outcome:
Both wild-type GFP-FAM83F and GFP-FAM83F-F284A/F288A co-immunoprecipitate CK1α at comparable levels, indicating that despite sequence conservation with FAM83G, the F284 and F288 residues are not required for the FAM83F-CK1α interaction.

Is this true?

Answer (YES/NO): NO